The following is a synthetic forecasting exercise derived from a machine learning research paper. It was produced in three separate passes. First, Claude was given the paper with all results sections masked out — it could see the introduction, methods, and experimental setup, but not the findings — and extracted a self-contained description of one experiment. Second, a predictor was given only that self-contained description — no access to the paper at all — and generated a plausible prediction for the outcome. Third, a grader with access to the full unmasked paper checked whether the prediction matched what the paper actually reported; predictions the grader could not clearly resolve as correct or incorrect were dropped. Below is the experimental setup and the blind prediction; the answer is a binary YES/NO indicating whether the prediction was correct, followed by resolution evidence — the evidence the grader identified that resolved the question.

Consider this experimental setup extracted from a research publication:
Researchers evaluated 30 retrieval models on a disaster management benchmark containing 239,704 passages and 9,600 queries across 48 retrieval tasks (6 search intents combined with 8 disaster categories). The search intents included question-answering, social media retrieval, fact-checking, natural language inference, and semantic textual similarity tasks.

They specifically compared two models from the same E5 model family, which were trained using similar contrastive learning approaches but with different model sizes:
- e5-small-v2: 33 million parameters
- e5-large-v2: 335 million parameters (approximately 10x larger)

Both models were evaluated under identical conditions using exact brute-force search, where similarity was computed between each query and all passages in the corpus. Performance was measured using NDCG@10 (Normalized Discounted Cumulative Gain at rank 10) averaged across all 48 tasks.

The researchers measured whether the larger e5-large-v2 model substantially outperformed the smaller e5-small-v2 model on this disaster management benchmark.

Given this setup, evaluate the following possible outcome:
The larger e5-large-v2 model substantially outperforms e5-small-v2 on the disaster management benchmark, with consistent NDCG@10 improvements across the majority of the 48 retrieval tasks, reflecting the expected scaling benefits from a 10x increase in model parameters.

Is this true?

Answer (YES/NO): NO